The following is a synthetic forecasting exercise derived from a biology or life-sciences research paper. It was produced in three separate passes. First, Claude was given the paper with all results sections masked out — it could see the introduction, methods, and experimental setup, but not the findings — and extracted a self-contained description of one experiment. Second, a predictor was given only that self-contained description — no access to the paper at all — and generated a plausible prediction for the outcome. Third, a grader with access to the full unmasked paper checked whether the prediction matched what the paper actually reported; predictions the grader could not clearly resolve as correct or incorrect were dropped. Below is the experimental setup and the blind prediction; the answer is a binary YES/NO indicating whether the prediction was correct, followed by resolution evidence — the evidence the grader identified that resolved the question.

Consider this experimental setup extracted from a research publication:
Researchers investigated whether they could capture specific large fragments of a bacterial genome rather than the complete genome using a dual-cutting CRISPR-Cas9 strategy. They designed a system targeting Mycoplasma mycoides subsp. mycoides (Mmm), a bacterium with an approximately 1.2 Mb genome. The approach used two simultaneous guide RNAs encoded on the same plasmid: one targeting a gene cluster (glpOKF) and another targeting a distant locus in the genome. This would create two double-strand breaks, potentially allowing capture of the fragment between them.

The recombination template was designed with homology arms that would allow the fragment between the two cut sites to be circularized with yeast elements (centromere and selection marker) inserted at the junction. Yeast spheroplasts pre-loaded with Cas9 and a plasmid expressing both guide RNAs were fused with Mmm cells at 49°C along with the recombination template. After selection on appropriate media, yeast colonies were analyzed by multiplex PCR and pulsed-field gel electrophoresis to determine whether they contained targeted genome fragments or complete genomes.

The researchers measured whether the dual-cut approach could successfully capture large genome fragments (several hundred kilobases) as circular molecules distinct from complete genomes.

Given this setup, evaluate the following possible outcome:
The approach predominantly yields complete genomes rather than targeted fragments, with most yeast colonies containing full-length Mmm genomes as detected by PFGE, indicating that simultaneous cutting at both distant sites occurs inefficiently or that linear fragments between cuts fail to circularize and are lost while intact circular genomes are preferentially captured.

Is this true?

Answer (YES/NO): NO